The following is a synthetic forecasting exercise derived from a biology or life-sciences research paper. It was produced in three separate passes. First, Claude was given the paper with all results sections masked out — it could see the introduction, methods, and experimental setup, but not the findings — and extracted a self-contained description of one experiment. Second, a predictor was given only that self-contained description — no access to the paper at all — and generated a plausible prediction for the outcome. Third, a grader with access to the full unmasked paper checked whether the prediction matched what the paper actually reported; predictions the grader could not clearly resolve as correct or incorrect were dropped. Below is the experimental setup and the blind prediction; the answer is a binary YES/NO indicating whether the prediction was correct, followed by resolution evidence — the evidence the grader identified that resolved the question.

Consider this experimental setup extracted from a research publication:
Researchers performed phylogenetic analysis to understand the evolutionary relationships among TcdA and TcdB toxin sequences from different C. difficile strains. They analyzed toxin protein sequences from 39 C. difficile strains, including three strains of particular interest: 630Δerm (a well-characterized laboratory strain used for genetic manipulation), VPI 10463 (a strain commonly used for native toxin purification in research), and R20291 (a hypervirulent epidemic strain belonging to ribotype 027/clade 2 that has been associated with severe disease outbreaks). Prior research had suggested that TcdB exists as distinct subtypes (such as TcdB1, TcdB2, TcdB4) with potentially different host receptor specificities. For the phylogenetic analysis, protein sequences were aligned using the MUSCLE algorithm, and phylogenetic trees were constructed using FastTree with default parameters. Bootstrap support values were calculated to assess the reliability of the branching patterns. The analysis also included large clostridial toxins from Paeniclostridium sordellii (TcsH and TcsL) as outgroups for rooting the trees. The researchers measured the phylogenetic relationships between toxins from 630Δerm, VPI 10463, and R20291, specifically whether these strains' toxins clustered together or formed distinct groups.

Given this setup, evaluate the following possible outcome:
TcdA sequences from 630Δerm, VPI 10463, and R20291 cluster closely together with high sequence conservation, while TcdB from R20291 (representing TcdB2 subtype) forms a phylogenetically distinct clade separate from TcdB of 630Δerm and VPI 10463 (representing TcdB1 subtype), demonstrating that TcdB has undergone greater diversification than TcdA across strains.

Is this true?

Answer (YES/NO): NO